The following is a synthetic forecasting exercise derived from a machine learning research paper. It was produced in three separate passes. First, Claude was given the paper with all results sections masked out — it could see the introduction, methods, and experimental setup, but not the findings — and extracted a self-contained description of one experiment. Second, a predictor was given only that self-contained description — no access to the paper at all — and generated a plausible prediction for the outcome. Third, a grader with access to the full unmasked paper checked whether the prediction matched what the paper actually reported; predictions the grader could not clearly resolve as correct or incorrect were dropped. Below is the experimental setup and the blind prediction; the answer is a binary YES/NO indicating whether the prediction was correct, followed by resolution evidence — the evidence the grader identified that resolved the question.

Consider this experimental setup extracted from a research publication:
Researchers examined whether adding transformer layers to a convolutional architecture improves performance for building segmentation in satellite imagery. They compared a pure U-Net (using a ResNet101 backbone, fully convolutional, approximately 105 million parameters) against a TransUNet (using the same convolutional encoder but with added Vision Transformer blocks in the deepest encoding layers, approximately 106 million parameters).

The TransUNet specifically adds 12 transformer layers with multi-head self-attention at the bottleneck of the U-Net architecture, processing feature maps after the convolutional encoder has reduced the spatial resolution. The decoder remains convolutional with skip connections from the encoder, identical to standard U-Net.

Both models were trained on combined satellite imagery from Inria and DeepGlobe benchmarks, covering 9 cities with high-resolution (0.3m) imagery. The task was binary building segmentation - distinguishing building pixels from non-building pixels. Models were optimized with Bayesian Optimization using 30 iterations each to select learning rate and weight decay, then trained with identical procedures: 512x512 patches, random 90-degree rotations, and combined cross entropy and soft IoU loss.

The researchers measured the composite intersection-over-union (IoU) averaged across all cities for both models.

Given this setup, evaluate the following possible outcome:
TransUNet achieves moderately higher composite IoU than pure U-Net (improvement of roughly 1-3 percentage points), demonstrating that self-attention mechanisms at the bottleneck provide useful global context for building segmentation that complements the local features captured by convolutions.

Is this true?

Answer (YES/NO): NO